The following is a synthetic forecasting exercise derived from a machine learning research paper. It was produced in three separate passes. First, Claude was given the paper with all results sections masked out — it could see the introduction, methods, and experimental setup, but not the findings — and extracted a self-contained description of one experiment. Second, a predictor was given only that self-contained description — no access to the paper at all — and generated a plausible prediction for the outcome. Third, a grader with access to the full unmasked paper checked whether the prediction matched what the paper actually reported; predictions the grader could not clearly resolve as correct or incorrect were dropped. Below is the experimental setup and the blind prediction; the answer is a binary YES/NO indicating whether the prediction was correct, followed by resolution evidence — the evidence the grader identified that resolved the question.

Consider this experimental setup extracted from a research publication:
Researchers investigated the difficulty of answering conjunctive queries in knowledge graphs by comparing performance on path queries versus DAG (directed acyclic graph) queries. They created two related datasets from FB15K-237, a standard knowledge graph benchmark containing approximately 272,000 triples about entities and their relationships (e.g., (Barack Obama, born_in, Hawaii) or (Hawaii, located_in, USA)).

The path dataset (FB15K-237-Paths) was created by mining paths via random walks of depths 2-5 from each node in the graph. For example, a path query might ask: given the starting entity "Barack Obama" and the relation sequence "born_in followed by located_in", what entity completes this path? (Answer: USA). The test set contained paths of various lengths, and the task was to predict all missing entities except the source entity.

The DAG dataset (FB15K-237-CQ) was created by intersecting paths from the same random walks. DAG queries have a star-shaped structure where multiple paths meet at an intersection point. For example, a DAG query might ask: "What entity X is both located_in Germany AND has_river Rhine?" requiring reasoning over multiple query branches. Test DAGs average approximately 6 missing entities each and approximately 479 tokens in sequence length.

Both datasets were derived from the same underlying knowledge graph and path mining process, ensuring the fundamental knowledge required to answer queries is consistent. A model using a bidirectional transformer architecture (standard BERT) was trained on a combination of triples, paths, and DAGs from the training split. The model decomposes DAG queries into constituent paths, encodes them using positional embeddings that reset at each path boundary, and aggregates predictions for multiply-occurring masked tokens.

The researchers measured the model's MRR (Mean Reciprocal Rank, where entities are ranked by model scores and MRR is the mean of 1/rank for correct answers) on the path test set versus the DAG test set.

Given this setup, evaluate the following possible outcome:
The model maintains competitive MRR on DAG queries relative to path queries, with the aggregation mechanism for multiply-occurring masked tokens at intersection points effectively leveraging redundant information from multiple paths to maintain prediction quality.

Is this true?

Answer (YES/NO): NO